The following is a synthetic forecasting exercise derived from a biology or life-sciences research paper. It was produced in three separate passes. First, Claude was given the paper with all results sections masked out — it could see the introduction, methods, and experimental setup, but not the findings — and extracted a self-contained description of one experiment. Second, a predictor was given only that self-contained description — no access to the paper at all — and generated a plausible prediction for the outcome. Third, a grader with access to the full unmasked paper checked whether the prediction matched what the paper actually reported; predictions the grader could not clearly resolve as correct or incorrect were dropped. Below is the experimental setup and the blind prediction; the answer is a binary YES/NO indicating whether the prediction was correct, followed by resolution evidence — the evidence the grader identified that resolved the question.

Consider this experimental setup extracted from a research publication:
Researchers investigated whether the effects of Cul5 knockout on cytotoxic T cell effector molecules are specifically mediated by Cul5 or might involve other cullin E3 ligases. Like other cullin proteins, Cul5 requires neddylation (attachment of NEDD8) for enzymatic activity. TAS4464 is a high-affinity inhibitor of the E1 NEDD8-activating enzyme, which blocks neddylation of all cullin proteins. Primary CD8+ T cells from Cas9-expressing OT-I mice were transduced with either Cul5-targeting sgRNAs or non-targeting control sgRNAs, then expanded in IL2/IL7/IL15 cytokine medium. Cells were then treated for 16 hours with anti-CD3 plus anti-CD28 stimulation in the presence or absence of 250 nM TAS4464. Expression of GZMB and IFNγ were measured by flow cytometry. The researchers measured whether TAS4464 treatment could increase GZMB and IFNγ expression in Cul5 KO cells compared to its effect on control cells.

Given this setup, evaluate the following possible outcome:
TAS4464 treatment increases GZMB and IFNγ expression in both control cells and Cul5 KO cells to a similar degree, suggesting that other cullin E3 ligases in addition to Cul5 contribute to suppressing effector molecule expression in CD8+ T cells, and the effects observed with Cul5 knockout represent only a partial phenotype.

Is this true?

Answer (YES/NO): NO